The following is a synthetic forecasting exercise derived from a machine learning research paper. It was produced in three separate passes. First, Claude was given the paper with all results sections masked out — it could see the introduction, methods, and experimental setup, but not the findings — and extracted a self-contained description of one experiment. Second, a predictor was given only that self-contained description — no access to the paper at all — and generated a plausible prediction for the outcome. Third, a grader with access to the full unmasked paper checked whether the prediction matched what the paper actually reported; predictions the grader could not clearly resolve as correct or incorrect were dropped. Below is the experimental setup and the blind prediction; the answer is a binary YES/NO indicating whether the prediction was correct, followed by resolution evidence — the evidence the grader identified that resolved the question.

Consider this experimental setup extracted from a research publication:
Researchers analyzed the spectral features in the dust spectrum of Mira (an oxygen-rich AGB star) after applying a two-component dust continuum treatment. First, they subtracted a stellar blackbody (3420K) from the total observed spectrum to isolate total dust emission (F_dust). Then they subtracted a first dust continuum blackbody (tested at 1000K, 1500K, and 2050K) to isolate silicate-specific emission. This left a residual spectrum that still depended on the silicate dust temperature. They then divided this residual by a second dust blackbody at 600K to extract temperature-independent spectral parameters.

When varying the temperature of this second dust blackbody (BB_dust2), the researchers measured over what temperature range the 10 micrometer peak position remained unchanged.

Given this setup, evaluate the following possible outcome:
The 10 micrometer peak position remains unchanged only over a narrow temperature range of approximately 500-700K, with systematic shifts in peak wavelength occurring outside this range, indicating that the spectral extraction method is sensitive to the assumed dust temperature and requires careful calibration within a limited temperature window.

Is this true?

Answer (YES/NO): NO